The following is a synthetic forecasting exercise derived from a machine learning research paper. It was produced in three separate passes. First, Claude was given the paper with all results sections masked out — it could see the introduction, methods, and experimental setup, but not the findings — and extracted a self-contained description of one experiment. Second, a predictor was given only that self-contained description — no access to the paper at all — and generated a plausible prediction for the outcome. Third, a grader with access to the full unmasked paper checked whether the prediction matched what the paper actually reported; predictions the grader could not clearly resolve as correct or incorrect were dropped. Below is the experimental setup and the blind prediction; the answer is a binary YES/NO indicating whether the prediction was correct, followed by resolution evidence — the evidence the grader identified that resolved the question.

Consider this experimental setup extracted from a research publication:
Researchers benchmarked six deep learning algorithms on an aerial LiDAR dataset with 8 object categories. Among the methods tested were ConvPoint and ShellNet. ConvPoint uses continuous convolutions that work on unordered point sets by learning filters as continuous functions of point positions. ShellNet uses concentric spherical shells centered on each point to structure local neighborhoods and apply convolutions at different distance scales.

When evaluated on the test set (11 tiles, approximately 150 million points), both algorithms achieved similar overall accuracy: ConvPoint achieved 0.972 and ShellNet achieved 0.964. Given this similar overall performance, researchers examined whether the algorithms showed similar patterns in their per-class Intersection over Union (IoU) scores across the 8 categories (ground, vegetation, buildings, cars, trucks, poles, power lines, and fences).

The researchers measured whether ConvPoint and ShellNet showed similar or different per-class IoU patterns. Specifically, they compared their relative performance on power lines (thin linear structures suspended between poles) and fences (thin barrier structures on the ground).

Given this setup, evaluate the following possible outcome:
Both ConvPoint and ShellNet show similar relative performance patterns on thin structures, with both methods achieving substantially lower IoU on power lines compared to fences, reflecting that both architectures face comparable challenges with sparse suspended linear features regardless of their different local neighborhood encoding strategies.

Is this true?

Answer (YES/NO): NO